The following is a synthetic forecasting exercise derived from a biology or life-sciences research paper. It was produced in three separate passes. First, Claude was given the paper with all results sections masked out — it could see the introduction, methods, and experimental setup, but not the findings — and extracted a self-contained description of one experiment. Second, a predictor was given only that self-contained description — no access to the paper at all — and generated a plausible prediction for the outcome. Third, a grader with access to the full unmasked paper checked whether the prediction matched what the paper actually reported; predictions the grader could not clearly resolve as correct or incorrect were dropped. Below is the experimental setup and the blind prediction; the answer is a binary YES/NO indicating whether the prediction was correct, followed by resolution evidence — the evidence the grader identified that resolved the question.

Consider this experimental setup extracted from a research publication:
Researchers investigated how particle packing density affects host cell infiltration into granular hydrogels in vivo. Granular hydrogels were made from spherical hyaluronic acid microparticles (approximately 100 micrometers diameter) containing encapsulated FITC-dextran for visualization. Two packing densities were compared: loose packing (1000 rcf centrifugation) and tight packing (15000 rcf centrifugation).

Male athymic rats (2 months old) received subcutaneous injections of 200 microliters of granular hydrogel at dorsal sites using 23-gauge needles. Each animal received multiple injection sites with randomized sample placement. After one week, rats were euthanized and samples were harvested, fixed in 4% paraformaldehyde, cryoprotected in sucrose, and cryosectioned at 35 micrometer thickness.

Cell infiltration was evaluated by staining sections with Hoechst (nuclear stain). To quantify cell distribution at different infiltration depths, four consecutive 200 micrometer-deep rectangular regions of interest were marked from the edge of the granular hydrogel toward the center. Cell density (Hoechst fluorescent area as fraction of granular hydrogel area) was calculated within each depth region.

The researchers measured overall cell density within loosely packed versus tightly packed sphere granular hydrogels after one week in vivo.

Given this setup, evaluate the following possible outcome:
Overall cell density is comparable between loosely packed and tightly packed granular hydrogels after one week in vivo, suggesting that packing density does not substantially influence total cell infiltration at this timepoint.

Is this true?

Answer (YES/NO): YES